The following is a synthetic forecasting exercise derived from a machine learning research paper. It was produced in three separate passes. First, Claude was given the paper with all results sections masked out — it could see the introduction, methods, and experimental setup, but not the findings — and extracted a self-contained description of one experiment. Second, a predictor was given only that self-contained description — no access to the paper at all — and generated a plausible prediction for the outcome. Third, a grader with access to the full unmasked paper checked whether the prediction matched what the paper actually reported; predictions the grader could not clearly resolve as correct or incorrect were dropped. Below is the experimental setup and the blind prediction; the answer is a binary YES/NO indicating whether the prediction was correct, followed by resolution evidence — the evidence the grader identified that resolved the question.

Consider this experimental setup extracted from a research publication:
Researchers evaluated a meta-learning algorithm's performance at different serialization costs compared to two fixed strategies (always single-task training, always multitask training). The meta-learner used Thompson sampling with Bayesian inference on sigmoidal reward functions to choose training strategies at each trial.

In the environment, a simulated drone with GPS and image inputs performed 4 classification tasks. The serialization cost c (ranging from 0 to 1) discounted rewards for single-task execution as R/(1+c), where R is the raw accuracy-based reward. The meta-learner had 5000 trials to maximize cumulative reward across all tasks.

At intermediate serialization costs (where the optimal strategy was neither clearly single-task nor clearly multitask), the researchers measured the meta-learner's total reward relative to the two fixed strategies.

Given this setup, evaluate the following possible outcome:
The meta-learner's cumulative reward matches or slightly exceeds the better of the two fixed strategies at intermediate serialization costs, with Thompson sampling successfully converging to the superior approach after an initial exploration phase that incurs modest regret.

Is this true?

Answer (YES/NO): NO